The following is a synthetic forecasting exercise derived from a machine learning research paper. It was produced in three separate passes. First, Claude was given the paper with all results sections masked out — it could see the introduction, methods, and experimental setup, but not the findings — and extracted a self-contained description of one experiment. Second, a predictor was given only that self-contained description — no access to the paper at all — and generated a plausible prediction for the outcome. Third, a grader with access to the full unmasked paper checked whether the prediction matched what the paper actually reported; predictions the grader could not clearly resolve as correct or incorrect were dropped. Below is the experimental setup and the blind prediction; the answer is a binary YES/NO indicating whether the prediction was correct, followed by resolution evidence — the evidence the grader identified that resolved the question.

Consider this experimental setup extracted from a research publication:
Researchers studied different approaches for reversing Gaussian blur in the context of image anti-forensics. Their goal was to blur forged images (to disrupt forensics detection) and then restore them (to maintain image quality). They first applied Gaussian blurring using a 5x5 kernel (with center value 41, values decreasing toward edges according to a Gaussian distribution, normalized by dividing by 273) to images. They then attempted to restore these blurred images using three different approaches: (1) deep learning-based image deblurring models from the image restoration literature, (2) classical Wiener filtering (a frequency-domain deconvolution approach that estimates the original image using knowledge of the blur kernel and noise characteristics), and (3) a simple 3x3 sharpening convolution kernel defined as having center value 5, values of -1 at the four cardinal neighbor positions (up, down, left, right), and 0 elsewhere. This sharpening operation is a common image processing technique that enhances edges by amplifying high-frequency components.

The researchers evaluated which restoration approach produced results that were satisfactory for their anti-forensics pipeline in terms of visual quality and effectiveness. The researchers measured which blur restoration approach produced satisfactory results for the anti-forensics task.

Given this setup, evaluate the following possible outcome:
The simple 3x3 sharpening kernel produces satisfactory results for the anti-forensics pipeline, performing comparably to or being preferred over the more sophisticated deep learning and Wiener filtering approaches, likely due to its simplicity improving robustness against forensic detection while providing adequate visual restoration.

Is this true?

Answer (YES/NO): YES